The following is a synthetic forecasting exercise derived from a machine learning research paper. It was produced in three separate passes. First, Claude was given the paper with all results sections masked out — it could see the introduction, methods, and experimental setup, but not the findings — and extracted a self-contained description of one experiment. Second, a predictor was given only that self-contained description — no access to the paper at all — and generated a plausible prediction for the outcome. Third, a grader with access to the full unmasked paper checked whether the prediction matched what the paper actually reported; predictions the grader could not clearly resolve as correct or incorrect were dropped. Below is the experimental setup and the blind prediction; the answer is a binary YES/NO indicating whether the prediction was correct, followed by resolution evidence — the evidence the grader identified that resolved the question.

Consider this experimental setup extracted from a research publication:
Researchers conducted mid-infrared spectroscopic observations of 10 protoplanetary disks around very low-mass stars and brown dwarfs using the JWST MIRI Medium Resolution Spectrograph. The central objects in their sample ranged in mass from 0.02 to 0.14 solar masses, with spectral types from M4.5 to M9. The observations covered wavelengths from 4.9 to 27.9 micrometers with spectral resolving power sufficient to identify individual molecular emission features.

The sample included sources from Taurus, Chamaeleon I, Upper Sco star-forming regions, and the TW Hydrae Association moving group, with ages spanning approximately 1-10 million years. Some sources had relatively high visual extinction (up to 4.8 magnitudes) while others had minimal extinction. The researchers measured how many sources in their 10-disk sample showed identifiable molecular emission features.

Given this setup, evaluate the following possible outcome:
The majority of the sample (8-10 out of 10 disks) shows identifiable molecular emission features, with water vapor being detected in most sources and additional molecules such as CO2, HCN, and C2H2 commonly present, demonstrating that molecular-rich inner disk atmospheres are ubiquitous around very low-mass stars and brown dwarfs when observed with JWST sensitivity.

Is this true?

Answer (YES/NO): NO